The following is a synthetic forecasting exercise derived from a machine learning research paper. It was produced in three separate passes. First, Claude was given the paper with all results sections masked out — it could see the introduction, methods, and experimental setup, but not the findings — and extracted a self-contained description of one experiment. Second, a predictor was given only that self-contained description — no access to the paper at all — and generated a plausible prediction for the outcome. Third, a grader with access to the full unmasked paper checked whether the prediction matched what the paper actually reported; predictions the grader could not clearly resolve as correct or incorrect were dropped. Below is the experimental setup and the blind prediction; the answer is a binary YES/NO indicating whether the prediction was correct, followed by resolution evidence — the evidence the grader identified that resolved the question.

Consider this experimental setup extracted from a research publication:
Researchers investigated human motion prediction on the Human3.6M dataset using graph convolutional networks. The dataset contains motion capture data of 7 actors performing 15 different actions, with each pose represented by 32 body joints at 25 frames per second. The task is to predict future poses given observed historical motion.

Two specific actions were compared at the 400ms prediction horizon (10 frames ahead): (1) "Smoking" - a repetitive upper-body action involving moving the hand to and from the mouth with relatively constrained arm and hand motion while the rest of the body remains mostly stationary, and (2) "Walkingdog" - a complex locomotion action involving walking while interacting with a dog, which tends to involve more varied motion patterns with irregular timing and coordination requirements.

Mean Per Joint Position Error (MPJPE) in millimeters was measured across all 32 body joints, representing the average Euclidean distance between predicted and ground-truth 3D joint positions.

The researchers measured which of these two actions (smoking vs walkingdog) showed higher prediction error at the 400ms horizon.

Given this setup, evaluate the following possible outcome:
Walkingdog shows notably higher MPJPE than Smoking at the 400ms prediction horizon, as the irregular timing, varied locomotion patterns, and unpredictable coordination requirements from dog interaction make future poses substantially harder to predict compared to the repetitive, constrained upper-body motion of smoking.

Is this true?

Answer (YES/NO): YES